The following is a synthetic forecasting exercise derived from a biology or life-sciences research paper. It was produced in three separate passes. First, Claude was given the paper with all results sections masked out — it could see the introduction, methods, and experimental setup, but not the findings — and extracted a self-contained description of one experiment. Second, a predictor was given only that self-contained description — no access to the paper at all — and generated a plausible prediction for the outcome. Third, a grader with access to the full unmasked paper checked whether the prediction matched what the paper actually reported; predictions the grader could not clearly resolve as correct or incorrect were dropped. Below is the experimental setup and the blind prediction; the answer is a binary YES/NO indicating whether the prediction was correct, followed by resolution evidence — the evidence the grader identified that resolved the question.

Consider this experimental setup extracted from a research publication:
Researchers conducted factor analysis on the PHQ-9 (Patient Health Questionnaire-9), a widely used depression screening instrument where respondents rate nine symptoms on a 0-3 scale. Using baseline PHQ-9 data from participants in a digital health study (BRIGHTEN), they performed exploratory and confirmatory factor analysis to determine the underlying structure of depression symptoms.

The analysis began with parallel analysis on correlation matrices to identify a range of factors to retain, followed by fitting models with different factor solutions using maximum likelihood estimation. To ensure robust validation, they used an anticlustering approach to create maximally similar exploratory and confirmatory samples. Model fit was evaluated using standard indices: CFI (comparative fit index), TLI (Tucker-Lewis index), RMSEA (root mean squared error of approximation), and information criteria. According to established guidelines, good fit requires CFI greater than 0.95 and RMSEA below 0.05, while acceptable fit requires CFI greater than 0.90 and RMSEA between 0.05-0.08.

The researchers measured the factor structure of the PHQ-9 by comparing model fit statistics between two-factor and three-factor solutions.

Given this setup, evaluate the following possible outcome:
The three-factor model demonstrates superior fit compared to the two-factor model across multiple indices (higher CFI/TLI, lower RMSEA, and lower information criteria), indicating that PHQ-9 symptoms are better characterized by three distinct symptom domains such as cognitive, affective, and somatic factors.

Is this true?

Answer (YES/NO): YES